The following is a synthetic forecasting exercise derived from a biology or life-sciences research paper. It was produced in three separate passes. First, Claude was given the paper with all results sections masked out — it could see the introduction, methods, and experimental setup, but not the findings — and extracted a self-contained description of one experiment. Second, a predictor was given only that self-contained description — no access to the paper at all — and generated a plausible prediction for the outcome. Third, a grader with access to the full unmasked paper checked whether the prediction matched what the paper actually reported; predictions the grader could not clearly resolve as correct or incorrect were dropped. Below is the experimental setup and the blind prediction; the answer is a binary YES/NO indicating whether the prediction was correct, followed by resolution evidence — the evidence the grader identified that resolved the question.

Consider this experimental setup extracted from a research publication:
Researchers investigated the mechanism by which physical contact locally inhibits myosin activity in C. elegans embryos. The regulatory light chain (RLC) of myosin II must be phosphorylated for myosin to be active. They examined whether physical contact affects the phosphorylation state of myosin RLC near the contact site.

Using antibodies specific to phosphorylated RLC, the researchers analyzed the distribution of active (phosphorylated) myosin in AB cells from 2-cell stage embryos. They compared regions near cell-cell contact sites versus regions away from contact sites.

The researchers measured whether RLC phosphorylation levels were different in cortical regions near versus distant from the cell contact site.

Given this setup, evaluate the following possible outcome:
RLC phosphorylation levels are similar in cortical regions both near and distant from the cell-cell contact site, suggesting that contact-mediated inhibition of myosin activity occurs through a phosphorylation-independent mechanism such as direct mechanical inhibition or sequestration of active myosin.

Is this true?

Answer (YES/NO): NO